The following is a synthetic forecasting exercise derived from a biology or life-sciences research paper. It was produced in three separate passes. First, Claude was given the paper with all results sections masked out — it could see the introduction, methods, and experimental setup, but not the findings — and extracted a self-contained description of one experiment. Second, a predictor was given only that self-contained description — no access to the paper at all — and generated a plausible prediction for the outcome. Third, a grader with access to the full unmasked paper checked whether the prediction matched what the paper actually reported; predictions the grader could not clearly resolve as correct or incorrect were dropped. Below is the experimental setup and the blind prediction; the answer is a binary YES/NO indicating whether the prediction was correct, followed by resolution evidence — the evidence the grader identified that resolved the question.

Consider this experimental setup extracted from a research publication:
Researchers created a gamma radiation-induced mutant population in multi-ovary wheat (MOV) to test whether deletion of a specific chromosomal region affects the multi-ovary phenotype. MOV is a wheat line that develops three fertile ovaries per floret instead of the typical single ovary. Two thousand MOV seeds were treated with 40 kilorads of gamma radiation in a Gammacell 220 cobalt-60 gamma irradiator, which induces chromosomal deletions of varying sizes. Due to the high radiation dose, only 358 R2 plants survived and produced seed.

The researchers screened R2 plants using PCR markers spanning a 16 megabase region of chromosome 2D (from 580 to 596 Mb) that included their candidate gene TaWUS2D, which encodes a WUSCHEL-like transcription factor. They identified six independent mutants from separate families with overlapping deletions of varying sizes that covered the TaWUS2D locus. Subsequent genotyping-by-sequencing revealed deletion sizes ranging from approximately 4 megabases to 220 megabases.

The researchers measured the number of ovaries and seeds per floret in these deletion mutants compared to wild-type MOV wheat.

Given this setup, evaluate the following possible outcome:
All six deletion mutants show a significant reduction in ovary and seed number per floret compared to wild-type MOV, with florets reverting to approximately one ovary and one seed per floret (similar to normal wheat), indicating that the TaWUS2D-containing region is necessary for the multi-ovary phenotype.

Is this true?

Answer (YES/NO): YES